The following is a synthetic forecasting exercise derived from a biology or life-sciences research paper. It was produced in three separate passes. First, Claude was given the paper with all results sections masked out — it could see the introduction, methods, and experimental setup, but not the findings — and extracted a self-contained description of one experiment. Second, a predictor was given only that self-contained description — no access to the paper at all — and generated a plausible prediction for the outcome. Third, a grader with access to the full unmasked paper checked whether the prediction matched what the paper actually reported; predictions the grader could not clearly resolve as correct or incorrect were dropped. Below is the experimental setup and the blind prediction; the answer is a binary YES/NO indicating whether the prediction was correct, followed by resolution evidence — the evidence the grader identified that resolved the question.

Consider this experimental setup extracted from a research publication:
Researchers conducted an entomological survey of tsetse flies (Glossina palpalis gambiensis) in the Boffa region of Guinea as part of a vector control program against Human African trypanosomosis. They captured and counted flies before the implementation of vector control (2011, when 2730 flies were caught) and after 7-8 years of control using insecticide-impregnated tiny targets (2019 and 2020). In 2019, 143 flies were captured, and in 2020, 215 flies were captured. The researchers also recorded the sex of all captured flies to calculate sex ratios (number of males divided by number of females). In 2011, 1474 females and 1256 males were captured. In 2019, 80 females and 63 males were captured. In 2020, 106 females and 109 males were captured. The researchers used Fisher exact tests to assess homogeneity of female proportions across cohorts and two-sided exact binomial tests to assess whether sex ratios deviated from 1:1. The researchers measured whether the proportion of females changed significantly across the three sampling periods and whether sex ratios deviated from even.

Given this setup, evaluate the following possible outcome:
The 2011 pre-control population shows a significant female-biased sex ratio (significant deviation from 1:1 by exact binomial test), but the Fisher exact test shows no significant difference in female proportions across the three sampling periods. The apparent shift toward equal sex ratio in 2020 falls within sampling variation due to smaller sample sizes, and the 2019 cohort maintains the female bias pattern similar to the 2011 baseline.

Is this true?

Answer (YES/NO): NO